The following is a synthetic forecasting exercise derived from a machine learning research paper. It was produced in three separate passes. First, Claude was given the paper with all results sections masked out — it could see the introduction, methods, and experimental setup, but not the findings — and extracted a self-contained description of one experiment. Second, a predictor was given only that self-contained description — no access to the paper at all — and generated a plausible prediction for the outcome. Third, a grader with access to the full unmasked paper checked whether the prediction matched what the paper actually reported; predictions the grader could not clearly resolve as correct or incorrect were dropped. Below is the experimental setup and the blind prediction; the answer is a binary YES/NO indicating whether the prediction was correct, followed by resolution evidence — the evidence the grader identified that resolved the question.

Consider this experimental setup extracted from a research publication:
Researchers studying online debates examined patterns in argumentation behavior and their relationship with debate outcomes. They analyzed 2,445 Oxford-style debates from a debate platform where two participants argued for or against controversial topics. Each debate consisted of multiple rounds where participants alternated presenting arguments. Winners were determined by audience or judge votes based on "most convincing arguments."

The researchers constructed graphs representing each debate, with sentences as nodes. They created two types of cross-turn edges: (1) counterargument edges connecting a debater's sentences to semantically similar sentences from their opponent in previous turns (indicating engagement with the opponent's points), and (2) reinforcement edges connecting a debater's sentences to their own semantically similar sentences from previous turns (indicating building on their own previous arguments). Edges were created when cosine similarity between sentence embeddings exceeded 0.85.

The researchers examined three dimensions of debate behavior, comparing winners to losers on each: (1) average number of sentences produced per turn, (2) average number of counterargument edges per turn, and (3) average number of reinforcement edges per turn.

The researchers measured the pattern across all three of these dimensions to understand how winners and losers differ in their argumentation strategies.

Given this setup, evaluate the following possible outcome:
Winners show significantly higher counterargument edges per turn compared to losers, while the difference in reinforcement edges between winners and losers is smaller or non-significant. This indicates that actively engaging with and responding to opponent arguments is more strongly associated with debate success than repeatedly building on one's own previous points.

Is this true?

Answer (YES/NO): NO